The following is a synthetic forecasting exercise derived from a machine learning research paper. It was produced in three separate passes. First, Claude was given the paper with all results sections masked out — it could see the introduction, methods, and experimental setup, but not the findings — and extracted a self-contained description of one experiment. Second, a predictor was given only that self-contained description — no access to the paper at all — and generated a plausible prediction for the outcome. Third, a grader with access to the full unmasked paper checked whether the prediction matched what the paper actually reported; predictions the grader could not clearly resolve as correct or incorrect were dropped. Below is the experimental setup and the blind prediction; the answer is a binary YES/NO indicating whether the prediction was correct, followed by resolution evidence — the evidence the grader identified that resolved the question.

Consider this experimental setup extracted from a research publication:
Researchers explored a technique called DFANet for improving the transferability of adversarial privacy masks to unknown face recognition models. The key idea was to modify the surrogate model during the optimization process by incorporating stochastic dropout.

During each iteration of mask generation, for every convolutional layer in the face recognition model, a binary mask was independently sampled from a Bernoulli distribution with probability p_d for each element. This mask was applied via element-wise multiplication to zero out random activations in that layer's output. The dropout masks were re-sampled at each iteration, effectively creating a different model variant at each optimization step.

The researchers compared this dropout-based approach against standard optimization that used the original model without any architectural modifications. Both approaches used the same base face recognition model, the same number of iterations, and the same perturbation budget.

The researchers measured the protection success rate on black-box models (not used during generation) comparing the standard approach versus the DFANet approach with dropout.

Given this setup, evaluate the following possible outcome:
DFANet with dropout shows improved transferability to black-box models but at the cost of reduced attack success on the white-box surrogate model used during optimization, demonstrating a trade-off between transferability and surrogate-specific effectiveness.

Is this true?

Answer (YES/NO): NO